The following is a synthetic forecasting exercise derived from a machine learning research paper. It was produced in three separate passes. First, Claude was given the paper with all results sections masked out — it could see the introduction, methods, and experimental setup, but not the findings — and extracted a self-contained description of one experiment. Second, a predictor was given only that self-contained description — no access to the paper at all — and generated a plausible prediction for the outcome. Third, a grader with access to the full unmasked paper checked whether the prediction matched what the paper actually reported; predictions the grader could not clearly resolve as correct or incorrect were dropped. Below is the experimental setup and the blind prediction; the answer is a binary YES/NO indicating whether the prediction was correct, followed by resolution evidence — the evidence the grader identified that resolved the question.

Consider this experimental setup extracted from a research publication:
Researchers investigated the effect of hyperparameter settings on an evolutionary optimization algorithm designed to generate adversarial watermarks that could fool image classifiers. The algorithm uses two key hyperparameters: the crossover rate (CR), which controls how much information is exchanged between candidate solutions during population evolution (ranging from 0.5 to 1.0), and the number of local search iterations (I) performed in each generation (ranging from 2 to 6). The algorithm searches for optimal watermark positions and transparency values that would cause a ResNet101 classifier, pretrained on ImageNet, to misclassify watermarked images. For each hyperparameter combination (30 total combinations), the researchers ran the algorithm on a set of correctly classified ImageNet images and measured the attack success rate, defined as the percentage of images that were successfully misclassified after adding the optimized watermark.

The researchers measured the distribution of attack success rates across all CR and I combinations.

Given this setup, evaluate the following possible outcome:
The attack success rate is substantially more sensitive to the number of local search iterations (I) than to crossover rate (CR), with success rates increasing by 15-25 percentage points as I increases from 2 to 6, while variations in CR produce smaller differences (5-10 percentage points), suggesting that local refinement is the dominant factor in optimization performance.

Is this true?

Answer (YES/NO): NO